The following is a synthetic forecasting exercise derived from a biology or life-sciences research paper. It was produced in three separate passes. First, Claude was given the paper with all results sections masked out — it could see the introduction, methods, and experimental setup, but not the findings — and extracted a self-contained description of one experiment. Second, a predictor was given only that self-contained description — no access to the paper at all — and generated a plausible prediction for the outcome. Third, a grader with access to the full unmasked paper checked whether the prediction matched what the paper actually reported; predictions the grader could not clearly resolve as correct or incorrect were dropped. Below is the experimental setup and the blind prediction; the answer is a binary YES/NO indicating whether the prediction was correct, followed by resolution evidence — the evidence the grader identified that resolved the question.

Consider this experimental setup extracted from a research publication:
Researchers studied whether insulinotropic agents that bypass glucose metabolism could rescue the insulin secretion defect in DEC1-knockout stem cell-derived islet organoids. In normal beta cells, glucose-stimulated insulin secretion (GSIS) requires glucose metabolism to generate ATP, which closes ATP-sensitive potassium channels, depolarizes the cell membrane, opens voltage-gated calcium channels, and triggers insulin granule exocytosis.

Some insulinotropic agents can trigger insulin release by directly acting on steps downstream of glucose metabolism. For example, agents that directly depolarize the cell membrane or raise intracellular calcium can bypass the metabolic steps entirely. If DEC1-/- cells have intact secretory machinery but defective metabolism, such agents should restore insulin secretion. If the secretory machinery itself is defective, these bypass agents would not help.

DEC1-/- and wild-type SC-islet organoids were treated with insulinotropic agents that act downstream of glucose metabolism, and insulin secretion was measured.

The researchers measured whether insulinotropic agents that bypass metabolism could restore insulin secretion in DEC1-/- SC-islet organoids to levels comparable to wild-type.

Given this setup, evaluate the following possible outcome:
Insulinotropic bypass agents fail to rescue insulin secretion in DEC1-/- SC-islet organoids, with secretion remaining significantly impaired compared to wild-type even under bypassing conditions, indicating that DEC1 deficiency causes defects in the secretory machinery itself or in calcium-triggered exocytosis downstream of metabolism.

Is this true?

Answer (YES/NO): NO